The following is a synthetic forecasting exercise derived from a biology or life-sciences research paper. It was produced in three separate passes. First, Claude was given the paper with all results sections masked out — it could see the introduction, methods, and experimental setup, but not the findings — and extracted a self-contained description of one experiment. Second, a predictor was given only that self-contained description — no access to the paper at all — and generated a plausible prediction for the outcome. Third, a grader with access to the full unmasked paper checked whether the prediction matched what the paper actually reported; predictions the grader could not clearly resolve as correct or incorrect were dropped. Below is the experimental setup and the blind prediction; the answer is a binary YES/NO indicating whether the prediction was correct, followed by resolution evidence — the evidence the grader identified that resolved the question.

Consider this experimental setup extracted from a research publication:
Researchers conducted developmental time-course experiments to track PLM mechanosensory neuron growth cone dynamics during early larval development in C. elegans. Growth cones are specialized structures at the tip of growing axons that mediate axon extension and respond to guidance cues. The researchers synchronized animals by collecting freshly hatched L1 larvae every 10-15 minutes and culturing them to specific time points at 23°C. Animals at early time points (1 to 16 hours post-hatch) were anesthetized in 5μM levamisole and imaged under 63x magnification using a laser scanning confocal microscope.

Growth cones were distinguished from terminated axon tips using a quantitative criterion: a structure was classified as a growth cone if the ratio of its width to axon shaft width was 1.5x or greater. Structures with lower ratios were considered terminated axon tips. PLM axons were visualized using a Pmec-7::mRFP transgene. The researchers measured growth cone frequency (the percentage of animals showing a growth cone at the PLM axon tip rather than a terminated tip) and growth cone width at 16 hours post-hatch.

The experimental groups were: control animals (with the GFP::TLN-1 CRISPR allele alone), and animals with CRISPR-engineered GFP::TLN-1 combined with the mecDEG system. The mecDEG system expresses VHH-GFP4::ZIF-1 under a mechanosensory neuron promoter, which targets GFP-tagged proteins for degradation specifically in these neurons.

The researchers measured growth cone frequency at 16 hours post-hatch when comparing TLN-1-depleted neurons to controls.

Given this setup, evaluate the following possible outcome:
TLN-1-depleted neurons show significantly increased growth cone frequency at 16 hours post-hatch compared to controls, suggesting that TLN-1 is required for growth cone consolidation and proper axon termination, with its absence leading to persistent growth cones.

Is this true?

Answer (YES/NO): NO